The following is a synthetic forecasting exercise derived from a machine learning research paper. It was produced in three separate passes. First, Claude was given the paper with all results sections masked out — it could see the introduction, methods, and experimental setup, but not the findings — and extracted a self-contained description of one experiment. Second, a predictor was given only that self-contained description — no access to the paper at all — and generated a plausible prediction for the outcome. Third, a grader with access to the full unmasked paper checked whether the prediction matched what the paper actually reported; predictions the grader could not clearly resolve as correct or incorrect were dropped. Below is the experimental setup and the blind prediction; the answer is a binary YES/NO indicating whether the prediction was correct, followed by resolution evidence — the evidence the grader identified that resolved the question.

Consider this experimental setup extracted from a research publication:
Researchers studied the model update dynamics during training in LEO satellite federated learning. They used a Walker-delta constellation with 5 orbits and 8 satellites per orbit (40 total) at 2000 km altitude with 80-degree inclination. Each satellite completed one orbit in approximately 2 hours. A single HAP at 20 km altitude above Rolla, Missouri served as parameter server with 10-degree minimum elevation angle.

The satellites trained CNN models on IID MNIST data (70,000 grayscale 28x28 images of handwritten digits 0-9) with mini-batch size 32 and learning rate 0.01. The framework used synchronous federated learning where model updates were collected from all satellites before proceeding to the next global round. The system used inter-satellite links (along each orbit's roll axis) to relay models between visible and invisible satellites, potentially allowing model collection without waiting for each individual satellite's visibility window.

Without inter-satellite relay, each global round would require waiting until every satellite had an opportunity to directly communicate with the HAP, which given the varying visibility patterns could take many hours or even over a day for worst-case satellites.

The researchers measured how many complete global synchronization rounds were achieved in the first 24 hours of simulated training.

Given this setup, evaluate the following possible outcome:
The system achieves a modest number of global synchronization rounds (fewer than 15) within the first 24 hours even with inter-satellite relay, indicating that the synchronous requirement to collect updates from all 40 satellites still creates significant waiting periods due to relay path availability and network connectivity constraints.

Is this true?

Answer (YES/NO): NO